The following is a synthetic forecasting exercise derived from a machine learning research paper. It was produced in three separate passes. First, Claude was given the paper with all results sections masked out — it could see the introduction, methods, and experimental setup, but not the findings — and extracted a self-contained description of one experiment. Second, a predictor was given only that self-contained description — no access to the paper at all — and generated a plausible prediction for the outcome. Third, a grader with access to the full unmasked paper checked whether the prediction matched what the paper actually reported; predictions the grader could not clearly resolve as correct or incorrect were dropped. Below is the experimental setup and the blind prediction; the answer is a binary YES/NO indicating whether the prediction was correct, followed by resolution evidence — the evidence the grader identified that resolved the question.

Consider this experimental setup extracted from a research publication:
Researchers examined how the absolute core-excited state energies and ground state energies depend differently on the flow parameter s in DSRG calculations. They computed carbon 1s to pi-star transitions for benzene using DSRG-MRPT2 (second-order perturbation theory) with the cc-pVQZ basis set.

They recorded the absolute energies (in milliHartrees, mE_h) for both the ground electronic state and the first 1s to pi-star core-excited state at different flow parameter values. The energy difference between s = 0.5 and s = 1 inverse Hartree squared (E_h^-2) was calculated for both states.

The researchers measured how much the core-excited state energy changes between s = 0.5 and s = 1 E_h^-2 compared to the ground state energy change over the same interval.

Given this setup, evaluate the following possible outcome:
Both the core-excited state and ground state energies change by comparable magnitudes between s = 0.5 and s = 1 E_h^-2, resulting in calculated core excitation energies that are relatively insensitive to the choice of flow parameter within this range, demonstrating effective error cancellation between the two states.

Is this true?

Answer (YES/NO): NO